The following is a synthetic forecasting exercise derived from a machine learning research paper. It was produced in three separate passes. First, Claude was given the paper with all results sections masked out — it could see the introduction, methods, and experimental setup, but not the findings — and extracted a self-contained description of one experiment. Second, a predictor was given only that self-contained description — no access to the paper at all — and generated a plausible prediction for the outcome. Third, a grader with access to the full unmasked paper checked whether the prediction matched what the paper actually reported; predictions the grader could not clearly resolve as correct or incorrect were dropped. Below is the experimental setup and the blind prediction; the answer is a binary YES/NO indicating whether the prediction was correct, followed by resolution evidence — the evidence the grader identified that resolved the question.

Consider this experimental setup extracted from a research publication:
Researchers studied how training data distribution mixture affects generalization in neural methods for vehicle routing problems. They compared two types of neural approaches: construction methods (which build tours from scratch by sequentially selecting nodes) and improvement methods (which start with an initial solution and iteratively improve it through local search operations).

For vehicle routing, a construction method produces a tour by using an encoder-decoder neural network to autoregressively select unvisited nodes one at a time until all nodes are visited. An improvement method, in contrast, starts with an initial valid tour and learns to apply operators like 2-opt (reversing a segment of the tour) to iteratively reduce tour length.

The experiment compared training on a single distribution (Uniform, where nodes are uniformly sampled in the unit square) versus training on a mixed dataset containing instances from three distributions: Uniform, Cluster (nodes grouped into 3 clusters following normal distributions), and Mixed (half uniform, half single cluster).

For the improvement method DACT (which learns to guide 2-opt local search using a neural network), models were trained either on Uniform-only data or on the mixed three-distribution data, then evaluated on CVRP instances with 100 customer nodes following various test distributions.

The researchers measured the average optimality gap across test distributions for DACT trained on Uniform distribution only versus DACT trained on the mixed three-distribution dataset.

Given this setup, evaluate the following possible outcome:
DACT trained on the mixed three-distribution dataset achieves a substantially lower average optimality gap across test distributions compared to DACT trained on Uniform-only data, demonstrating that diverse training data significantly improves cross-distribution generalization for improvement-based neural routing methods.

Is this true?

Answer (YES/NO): NO